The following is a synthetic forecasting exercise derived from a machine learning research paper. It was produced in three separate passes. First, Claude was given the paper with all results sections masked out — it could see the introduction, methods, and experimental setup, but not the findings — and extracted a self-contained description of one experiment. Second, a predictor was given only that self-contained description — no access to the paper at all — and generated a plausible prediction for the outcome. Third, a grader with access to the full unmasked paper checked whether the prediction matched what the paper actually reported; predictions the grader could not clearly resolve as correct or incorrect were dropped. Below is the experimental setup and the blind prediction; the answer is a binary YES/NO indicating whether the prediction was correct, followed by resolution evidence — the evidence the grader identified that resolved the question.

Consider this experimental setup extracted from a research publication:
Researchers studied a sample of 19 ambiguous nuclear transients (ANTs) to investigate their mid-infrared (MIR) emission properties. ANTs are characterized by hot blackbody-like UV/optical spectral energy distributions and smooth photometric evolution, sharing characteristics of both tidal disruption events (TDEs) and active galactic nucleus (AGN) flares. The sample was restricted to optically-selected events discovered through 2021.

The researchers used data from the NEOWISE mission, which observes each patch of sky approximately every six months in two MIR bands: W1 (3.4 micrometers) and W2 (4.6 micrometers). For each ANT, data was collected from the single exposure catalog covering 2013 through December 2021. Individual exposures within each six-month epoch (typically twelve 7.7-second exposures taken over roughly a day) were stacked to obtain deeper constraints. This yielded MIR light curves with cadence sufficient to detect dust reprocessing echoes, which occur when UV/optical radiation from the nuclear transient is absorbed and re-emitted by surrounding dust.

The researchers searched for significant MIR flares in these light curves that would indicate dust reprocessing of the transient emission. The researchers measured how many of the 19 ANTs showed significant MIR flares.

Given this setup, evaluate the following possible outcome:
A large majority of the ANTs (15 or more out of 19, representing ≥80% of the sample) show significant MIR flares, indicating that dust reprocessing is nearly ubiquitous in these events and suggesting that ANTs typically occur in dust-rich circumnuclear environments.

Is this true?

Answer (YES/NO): YES